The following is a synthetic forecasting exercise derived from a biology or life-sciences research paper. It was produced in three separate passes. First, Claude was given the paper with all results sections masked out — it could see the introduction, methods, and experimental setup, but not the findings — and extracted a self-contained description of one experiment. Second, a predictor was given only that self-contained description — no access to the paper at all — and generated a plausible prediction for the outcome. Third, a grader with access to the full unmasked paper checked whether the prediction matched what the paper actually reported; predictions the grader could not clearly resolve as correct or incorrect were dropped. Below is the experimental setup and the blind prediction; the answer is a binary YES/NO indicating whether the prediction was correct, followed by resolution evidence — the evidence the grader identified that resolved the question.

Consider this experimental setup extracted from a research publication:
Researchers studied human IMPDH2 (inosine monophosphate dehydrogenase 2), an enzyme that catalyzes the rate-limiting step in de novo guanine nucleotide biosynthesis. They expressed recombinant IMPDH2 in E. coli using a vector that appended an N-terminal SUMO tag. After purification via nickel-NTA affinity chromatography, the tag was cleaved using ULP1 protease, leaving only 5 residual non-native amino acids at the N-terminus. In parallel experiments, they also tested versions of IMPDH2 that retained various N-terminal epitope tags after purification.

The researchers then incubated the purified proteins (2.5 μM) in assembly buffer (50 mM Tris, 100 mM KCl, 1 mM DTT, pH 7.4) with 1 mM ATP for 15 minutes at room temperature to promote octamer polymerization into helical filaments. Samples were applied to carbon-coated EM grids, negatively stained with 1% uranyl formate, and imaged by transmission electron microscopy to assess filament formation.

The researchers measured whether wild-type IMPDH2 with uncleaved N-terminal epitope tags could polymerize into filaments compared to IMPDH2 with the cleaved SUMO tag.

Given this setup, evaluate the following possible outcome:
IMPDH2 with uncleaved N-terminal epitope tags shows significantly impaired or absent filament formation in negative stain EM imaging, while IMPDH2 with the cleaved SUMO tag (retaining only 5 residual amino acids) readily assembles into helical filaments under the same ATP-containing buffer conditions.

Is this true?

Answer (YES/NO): YES